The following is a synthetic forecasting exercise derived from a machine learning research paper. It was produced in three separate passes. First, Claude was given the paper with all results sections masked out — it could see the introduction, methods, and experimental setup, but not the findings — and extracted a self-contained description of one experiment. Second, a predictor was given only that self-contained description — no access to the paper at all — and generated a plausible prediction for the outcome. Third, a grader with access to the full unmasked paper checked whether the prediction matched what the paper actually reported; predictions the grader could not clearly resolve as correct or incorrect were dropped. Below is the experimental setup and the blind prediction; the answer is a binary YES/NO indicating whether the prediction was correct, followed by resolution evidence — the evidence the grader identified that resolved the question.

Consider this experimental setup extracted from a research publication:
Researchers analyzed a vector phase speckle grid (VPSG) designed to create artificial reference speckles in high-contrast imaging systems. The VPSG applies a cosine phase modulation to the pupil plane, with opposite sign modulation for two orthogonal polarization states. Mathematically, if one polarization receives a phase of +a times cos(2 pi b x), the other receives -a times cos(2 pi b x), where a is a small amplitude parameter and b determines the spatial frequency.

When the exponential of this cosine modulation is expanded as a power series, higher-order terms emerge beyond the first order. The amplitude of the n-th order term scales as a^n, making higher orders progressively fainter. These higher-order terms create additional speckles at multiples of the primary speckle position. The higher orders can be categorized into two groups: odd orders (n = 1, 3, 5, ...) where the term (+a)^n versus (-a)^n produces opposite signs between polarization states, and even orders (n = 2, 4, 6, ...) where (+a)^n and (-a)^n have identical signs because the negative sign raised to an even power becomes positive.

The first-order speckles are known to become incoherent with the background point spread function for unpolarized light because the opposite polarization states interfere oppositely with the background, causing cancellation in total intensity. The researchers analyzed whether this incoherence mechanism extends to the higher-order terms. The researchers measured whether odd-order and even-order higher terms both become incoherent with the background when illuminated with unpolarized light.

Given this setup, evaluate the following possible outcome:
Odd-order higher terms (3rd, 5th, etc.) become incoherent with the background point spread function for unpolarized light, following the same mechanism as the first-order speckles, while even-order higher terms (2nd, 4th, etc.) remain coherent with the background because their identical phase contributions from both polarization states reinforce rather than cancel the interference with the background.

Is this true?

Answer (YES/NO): YES